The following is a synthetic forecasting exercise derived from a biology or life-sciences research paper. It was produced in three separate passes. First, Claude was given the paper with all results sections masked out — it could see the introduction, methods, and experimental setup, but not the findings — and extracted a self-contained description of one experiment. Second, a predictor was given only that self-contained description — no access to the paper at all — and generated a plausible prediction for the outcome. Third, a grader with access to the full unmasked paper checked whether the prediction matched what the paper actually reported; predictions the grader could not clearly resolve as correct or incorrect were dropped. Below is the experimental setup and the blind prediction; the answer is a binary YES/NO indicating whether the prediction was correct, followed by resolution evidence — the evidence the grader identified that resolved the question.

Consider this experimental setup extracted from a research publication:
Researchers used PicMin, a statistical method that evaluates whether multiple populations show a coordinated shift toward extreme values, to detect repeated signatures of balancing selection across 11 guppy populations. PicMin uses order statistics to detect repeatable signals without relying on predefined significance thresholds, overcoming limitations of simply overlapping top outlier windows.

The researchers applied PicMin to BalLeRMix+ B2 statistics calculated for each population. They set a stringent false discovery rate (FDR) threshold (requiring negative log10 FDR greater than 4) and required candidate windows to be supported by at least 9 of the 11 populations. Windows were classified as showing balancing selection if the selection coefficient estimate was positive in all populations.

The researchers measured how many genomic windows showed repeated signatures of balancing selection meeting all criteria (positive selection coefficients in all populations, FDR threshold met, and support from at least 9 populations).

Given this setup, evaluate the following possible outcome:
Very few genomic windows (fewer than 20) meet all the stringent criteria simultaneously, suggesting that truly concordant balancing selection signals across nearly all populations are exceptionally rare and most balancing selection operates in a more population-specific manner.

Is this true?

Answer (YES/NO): NO